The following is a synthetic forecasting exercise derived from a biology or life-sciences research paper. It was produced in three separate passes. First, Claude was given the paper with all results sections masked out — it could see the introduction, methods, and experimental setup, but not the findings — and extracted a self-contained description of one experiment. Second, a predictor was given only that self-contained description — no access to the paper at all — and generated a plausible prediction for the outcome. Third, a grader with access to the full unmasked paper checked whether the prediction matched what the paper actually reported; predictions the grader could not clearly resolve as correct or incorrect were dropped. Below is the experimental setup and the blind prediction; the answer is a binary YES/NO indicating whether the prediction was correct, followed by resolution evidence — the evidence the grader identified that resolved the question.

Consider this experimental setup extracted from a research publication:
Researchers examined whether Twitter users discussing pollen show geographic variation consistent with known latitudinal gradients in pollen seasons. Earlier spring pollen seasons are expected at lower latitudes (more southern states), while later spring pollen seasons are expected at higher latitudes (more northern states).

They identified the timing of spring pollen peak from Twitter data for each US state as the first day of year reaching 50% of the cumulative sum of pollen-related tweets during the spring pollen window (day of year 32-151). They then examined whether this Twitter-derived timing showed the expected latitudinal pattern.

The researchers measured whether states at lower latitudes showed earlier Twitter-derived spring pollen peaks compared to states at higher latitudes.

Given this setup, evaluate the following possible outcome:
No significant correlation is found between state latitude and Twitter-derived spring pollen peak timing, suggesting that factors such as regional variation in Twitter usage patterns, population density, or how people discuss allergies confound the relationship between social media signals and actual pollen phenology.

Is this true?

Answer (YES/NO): NO